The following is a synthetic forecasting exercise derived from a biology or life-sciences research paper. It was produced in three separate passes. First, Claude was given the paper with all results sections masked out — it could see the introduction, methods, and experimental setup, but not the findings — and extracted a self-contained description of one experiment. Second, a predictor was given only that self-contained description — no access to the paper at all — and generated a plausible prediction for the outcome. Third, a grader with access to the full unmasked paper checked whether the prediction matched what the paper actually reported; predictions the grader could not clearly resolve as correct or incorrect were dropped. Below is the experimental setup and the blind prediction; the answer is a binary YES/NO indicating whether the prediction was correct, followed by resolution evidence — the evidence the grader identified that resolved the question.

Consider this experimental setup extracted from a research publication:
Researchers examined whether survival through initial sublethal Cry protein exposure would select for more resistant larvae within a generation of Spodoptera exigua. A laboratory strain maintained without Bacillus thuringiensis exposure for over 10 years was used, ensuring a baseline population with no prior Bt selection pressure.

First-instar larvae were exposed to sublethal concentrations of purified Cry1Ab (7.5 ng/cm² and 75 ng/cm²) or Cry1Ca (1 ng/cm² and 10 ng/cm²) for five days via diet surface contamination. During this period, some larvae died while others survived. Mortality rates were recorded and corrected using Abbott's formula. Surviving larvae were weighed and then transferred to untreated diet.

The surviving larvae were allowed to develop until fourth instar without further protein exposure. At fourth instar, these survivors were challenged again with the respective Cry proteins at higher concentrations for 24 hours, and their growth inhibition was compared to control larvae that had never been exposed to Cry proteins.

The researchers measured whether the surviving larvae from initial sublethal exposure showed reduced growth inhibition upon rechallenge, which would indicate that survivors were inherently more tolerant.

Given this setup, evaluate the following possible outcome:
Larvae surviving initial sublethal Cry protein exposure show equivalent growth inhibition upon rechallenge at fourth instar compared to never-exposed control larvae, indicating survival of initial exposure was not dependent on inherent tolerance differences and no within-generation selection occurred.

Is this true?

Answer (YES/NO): NO